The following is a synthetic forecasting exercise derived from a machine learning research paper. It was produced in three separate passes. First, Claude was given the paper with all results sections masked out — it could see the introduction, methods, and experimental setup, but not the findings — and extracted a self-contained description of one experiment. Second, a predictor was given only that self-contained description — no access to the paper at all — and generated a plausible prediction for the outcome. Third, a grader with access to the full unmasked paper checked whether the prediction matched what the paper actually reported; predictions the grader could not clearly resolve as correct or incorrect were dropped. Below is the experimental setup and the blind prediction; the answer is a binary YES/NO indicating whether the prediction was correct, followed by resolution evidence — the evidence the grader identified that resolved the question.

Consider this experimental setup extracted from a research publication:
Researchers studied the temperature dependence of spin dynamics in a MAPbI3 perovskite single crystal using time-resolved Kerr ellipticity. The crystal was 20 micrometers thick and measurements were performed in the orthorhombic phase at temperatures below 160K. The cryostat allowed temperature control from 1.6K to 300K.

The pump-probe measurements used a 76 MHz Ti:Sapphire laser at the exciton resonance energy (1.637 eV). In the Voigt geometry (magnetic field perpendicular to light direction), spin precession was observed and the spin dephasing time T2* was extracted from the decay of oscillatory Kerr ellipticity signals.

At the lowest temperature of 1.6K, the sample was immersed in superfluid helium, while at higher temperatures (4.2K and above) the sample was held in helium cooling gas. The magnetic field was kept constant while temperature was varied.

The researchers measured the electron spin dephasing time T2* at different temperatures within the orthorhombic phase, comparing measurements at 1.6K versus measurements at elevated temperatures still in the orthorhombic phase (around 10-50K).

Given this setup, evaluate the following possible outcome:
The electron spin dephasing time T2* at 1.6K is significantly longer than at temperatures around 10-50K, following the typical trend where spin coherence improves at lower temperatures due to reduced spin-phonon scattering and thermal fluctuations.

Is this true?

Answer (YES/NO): YES